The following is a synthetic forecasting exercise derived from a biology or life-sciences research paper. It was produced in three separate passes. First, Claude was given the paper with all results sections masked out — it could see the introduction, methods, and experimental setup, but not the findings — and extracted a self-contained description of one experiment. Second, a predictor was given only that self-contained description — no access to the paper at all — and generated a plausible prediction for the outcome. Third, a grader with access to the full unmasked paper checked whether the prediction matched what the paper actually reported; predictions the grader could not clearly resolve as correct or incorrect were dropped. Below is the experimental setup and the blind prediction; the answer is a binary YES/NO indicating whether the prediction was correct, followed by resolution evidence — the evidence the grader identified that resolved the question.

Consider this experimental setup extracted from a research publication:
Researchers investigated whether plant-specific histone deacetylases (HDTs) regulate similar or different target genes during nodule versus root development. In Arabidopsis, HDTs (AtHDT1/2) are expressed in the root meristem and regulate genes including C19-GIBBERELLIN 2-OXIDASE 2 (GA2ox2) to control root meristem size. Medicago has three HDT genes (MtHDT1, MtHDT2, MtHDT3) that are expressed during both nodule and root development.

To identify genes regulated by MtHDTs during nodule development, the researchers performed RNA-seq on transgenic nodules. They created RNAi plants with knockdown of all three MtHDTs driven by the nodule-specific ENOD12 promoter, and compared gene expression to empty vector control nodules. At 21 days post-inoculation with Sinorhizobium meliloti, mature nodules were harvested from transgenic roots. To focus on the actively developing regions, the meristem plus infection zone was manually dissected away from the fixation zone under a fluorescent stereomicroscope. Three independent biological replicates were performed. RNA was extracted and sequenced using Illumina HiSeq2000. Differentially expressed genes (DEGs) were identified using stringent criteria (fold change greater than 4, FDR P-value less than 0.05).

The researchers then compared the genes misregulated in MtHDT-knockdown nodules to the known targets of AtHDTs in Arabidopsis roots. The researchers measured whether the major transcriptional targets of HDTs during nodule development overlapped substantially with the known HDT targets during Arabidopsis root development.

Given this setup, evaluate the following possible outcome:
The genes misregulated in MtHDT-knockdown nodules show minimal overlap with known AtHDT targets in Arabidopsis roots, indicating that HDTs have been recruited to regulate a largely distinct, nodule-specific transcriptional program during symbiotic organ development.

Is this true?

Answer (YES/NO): YES